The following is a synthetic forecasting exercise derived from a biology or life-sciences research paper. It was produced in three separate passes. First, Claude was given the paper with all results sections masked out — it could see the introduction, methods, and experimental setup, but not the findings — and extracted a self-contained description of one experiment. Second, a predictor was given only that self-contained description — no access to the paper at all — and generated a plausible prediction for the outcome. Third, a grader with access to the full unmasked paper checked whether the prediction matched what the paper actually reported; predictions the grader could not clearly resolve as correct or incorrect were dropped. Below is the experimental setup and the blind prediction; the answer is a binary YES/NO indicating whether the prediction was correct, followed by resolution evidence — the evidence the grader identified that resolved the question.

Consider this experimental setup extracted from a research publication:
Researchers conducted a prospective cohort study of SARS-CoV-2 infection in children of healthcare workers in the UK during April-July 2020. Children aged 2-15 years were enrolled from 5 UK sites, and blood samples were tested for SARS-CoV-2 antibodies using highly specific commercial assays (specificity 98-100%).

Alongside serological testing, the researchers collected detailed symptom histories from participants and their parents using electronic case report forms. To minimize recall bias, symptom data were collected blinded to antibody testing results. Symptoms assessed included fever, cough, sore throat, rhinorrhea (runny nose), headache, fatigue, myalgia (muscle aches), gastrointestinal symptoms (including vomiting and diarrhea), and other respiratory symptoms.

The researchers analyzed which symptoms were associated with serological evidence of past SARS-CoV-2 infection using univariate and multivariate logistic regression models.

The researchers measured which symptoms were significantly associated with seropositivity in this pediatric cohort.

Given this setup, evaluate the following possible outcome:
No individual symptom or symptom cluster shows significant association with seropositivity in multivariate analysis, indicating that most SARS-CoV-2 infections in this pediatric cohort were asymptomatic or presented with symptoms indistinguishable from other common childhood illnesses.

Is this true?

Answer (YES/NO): NO